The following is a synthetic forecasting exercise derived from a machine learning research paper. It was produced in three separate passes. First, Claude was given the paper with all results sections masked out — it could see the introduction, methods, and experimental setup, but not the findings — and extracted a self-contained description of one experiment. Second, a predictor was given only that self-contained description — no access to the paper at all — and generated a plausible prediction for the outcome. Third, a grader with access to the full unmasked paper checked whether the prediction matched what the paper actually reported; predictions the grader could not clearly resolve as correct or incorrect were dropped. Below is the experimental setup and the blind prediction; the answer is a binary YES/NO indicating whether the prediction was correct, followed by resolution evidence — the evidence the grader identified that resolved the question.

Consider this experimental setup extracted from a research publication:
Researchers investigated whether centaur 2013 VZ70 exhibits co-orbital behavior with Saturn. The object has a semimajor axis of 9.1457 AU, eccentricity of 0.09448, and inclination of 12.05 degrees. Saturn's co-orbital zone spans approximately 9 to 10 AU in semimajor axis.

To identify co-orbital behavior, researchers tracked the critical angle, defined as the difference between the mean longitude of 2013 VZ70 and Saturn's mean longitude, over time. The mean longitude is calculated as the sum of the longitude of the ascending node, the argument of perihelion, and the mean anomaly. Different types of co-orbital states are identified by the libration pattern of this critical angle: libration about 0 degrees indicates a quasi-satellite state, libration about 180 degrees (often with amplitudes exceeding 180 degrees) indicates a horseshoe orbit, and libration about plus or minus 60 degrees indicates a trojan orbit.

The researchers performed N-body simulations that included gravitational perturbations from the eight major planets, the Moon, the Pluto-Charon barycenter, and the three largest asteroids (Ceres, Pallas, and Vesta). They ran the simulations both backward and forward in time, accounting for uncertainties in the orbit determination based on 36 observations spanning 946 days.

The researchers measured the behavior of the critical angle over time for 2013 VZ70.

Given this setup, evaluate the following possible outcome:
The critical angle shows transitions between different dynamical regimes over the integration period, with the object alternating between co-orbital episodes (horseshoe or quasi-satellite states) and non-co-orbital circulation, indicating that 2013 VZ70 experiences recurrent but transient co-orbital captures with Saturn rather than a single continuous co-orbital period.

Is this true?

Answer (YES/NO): NO